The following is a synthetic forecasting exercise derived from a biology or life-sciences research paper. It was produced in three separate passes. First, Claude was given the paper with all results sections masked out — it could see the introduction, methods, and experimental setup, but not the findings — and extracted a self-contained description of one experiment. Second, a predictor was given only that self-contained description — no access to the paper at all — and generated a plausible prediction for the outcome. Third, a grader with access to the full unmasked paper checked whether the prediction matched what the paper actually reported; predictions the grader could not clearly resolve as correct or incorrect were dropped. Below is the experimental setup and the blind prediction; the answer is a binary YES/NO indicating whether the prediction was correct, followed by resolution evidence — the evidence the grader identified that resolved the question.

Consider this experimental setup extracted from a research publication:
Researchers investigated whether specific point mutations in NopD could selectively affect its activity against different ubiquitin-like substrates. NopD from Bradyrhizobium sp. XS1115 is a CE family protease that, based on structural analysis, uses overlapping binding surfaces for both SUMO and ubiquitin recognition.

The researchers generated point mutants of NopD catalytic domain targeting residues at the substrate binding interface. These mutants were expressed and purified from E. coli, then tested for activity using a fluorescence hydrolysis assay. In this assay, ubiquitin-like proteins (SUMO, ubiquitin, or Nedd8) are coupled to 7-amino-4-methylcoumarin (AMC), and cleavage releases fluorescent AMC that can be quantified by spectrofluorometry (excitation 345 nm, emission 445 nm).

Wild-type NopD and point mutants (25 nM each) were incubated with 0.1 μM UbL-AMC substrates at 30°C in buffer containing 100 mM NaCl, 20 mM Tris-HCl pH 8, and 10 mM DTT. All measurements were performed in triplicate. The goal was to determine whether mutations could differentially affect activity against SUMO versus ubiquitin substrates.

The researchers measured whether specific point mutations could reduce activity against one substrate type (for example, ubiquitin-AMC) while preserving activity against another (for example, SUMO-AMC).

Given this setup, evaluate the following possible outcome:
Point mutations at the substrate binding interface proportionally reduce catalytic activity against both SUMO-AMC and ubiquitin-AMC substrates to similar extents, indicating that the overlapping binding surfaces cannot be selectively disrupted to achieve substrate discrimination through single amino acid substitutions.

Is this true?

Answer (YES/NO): NO